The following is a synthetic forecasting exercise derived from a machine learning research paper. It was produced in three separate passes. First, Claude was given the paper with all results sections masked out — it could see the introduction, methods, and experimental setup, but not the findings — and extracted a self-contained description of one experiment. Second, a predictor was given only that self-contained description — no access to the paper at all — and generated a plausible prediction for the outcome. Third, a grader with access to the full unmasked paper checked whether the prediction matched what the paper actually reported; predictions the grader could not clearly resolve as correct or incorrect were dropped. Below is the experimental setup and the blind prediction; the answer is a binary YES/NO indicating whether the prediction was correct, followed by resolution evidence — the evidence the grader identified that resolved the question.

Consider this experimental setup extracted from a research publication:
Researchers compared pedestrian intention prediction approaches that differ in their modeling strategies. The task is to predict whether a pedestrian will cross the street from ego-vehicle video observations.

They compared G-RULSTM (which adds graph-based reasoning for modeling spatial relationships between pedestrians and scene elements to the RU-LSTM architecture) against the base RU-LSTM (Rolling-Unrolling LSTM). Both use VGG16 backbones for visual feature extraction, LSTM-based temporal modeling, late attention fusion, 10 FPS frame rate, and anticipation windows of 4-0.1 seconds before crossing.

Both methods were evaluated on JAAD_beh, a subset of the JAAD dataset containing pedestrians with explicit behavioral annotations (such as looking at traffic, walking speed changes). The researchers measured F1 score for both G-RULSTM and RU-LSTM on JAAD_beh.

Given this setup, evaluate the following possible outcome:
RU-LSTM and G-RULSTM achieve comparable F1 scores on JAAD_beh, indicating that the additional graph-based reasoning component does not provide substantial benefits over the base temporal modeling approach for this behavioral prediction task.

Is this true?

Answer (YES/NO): YES